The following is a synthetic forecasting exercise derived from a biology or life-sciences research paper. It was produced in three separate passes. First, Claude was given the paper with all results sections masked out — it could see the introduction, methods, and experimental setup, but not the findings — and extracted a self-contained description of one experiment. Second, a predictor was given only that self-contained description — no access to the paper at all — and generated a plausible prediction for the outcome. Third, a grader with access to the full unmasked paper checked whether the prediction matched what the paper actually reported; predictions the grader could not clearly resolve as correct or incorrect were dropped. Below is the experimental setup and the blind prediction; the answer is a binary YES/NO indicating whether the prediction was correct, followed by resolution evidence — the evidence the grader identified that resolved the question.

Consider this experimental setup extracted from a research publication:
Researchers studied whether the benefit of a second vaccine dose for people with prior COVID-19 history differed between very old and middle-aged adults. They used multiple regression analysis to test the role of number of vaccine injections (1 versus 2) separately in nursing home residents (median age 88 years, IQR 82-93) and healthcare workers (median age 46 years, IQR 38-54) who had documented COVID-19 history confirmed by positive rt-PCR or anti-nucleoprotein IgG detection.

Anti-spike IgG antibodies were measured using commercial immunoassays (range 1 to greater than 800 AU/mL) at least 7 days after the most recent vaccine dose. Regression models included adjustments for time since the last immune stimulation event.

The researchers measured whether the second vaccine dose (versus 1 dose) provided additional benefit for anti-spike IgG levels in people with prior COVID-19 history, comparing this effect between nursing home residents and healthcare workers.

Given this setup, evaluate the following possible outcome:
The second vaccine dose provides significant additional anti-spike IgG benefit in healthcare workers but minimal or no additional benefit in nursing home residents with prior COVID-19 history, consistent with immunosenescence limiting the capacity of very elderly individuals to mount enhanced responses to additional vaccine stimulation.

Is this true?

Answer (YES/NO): NO